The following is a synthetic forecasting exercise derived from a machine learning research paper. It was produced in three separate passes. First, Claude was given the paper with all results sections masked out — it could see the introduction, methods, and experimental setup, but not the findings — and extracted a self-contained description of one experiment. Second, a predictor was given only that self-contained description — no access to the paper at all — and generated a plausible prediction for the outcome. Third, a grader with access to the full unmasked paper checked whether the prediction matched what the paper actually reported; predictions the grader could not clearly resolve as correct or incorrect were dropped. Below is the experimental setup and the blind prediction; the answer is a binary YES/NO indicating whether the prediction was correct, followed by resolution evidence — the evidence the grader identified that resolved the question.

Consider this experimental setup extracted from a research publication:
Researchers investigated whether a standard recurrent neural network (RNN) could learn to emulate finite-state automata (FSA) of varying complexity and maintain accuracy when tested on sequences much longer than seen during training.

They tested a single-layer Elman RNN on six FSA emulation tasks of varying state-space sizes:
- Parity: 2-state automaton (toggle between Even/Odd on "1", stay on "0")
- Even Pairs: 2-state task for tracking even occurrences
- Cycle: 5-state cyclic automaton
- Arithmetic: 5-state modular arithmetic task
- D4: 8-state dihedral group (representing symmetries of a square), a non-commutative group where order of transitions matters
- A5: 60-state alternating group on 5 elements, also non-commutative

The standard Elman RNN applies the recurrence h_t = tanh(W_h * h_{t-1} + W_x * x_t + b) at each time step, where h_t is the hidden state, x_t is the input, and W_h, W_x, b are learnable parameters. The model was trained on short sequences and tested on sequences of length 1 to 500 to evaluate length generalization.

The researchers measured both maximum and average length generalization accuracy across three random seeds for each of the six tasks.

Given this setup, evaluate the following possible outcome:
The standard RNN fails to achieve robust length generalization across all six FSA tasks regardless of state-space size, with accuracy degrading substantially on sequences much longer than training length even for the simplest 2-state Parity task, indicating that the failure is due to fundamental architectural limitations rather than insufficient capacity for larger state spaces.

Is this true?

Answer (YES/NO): NO